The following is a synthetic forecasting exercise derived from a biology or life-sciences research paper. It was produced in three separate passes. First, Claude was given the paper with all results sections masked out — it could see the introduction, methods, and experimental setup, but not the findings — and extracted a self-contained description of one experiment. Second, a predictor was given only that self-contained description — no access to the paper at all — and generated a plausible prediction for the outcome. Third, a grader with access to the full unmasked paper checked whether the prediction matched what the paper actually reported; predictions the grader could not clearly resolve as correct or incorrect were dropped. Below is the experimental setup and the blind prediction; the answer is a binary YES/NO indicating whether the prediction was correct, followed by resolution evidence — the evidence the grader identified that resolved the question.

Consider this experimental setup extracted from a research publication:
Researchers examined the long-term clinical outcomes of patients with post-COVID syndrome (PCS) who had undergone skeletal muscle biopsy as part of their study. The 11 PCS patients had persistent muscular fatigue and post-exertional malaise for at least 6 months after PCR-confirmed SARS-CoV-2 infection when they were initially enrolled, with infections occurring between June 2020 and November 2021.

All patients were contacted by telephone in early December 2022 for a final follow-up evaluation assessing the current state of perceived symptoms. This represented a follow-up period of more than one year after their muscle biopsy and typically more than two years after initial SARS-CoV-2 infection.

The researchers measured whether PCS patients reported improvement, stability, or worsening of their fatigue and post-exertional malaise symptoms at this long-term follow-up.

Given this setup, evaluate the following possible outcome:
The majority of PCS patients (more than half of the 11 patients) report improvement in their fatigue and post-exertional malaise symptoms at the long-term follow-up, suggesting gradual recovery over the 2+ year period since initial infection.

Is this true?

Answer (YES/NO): YES